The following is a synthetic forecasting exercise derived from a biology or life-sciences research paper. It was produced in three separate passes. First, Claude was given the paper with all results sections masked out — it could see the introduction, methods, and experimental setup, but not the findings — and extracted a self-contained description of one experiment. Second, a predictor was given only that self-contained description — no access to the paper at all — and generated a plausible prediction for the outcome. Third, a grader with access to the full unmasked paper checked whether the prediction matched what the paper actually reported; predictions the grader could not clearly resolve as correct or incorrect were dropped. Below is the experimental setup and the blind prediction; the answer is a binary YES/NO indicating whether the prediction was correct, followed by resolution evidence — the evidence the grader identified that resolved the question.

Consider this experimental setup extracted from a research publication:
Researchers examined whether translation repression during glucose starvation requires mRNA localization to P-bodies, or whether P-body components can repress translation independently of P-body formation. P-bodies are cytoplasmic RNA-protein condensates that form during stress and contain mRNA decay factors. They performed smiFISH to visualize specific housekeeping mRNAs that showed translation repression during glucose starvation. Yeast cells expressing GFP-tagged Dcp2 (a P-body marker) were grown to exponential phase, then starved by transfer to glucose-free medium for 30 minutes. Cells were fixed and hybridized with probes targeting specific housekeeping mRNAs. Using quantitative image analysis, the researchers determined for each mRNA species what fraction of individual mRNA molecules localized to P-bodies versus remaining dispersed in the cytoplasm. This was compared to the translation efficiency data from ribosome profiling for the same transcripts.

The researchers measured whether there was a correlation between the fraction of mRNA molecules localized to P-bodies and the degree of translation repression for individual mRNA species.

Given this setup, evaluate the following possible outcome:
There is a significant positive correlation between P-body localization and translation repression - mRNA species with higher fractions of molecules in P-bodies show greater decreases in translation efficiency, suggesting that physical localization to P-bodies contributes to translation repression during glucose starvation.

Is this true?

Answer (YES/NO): NO